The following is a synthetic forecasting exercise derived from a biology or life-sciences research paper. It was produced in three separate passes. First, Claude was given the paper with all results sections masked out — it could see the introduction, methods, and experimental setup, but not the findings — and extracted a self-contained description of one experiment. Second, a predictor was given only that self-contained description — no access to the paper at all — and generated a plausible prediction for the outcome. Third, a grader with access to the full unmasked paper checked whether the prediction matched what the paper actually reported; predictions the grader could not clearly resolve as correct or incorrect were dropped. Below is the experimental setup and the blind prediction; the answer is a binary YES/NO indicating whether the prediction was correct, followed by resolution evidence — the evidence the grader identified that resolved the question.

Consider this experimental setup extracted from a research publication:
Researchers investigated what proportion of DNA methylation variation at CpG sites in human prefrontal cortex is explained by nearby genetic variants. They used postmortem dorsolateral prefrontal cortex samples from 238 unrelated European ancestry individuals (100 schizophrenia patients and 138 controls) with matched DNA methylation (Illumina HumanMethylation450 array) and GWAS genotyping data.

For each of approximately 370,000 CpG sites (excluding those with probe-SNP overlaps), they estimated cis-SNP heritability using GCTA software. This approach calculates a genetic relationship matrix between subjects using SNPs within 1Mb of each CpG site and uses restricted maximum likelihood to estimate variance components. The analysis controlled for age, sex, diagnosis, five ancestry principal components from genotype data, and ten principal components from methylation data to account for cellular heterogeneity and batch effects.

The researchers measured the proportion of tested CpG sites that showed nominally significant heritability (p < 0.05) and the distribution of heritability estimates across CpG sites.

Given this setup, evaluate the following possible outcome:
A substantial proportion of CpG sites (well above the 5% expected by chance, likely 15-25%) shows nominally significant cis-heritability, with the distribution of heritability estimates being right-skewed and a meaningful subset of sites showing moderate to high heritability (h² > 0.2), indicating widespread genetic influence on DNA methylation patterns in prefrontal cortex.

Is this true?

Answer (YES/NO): YES